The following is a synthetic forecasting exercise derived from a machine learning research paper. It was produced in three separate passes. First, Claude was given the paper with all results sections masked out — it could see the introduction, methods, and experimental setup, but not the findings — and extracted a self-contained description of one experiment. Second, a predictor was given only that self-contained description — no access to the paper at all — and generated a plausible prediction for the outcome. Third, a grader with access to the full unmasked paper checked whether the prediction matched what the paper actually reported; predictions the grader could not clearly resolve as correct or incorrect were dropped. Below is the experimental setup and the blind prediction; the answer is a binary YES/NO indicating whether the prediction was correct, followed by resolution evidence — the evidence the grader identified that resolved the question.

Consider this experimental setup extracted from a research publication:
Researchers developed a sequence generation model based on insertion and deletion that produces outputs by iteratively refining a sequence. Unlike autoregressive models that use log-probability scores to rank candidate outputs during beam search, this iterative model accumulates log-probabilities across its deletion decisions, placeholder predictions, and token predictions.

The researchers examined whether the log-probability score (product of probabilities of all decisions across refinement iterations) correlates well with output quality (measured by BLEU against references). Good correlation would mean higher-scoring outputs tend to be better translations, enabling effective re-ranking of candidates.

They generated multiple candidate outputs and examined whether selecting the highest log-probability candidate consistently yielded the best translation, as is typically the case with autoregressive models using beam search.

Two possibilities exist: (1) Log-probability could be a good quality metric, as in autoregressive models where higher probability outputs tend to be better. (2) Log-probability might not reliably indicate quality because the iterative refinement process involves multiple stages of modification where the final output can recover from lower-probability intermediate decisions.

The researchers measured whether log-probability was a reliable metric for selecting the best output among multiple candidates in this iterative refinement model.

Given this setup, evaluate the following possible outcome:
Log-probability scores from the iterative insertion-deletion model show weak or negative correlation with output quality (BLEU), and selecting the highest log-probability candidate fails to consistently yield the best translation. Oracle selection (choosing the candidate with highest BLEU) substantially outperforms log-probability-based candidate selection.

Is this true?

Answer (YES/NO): NO